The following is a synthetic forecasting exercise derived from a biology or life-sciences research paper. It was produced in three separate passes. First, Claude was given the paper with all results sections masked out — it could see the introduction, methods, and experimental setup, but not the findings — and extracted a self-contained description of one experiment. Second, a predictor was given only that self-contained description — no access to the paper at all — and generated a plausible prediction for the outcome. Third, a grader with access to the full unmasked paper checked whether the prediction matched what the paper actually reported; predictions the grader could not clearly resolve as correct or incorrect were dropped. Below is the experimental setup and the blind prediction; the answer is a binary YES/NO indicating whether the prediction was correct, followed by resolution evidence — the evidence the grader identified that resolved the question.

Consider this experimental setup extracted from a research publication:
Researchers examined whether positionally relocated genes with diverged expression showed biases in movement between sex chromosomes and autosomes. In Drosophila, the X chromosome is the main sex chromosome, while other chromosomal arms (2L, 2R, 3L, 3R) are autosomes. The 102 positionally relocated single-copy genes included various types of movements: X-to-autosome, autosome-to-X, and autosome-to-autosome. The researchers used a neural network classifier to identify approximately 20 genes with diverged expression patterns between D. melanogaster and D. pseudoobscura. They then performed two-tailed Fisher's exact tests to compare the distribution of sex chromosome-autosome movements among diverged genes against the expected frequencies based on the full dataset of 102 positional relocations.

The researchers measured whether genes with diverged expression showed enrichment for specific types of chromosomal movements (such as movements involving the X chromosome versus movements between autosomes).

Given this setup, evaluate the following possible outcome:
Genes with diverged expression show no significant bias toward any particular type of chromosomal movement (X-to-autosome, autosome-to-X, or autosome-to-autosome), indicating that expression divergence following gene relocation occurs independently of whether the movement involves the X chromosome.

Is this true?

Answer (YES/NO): YES